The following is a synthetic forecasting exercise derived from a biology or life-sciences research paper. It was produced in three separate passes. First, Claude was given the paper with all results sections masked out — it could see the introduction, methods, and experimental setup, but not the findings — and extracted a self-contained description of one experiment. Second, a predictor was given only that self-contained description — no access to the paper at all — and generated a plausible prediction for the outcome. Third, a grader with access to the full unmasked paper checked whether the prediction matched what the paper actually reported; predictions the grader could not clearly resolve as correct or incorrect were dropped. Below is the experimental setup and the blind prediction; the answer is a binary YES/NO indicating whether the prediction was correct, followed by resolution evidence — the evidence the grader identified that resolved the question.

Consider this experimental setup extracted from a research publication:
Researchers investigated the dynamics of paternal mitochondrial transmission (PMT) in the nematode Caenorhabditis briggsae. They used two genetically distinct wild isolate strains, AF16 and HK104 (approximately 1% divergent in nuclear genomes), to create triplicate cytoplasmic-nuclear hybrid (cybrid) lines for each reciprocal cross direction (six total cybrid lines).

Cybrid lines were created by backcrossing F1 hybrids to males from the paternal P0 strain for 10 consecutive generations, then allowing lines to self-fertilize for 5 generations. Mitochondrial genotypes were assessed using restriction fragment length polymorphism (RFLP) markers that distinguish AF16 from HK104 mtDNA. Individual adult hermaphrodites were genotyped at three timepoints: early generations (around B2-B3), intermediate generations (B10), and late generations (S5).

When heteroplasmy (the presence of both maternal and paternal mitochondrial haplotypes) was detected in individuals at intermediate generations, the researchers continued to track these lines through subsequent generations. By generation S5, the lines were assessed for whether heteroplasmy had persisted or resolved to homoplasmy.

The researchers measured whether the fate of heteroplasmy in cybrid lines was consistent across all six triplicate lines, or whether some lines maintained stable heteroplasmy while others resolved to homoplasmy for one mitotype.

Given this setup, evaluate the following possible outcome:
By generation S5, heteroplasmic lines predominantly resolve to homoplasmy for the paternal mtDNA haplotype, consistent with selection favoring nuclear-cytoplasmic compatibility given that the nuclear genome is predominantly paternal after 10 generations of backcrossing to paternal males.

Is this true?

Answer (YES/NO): NO